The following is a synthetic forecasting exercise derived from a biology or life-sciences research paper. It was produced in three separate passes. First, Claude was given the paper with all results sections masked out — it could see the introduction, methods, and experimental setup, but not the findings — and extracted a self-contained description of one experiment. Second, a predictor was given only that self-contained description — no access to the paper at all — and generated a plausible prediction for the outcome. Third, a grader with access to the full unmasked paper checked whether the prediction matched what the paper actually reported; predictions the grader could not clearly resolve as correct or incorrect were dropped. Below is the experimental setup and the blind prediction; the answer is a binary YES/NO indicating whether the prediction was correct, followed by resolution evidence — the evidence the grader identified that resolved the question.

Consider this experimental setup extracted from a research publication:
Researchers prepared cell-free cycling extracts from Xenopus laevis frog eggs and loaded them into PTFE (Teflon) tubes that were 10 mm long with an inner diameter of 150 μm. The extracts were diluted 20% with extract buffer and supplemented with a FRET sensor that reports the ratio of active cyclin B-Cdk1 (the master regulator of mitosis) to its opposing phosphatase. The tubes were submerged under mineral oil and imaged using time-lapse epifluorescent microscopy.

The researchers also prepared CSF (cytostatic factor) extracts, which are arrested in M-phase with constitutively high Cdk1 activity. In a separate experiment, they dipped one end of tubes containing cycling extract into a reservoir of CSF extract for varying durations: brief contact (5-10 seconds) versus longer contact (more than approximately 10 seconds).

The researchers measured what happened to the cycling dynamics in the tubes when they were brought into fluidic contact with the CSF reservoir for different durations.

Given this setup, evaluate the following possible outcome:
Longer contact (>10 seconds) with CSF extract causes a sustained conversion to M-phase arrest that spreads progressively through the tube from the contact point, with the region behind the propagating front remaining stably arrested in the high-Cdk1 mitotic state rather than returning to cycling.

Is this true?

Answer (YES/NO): YES